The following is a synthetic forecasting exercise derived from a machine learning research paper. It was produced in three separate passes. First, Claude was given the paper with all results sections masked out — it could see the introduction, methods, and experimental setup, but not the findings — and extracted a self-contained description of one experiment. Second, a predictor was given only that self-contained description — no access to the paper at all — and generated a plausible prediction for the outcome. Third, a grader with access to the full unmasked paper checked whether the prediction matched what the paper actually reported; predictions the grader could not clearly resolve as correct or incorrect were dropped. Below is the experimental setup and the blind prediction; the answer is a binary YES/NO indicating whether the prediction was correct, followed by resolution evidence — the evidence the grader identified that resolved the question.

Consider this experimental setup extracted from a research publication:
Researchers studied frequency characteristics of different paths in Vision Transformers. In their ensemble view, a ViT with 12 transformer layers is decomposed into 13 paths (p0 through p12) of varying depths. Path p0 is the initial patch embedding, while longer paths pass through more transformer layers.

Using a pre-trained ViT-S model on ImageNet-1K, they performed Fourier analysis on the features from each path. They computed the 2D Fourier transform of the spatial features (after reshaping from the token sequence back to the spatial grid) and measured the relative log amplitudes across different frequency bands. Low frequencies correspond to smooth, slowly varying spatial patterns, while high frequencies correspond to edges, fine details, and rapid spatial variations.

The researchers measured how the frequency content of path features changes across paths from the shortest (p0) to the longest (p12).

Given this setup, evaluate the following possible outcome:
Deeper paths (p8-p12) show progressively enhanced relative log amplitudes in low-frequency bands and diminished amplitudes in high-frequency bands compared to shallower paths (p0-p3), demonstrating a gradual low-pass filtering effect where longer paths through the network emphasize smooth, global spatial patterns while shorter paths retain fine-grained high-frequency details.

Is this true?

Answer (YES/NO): NO